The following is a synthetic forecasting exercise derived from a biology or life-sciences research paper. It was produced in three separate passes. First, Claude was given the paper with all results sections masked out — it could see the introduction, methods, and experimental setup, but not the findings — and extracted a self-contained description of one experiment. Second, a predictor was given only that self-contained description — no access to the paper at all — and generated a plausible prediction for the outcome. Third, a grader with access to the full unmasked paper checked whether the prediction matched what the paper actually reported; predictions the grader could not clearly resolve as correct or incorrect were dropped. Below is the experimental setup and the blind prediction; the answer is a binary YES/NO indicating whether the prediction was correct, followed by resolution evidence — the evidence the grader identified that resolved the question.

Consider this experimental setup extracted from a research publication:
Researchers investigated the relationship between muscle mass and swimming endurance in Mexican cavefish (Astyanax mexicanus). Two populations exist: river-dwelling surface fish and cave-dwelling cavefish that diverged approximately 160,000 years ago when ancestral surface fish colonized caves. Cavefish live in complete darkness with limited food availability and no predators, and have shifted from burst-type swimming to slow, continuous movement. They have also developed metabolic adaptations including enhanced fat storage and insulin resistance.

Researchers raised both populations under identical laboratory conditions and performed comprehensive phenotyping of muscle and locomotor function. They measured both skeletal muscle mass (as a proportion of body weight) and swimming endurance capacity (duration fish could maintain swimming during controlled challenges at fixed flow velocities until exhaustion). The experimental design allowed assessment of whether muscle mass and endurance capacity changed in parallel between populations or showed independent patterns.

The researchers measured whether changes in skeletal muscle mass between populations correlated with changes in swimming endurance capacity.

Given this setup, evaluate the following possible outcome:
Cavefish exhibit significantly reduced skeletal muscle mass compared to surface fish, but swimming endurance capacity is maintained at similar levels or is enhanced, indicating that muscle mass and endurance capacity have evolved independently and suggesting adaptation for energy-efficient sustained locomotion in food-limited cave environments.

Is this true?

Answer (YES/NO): YES